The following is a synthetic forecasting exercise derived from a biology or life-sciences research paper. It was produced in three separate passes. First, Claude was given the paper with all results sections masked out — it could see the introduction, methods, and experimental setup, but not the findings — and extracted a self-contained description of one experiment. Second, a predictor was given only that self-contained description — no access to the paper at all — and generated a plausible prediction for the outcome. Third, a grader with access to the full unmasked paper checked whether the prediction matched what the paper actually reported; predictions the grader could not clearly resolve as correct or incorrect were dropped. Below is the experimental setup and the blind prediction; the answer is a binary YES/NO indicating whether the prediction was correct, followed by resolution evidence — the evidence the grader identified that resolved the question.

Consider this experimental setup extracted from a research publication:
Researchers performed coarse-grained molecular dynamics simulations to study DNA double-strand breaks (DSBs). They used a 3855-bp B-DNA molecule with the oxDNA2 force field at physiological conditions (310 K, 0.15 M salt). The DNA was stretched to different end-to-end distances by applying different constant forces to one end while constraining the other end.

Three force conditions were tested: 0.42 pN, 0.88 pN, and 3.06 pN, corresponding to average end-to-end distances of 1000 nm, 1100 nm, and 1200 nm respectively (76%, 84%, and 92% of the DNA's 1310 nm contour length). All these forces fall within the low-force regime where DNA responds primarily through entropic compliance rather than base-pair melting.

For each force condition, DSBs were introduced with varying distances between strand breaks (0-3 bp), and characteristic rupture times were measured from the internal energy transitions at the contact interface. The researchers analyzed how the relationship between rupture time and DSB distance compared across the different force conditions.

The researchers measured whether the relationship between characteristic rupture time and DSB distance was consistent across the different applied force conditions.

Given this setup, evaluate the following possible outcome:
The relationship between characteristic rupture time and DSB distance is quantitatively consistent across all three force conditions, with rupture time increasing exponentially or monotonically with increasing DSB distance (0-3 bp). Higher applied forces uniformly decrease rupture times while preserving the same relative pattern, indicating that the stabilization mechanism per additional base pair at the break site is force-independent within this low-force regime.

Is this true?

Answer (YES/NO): NO